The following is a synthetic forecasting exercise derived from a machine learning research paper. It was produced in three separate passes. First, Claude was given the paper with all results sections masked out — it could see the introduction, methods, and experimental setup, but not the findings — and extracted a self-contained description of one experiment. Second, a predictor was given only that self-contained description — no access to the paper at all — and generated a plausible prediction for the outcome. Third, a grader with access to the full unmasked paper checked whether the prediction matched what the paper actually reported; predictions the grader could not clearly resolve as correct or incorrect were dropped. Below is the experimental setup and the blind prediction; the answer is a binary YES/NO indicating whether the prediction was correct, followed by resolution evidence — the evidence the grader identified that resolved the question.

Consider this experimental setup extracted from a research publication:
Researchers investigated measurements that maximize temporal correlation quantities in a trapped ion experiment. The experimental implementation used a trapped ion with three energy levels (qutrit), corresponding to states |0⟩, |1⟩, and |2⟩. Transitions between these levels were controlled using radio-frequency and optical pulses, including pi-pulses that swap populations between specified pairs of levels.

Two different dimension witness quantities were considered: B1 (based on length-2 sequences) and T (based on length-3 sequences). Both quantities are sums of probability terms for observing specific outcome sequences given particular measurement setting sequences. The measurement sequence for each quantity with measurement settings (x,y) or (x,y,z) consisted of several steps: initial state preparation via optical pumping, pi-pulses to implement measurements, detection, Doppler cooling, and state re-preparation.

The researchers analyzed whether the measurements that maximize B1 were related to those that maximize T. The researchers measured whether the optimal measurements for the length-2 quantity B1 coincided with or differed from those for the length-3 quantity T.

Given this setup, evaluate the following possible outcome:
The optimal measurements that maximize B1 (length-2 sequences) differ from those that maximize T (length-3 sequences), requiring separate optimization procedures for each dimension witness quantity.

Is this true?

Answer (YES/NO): NO